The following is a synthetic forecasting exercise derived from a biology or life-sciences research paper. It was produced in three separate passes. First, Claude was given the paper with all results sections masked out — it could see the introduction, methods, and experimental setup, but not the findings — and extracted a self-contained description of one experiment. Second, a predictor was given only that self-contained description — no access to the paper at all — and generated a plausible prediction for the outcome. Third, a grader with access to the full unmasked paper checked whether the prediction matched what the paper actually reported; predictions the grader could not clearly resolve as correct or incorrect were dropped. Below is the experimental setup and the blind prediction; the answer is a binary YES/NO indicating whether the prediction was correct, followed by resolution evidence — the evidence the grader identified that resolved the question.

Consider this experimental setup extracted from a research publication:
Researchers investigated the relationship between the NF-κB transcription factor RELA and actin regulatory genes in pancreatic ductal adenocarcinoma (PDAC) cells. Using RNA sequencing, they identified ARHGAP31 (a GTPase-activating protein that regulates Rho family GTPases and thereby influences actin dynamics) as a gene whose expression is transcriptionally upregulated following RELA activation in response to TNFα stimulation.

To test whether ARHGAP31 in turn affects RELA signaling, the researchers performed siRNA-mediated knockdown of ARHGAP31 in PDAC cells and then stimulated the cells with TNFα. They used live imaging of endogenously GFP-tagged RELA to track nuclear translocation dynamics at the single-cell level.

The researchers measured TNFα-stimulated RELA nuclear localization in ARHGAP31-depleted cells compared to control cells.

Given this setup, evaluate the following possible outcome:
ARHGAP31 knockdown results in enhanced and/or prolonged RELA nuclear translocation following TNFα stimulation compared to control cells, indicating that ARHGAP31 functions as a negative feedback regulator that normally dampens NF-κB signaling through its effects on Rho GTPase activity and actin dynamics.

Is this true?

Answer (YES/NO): YES